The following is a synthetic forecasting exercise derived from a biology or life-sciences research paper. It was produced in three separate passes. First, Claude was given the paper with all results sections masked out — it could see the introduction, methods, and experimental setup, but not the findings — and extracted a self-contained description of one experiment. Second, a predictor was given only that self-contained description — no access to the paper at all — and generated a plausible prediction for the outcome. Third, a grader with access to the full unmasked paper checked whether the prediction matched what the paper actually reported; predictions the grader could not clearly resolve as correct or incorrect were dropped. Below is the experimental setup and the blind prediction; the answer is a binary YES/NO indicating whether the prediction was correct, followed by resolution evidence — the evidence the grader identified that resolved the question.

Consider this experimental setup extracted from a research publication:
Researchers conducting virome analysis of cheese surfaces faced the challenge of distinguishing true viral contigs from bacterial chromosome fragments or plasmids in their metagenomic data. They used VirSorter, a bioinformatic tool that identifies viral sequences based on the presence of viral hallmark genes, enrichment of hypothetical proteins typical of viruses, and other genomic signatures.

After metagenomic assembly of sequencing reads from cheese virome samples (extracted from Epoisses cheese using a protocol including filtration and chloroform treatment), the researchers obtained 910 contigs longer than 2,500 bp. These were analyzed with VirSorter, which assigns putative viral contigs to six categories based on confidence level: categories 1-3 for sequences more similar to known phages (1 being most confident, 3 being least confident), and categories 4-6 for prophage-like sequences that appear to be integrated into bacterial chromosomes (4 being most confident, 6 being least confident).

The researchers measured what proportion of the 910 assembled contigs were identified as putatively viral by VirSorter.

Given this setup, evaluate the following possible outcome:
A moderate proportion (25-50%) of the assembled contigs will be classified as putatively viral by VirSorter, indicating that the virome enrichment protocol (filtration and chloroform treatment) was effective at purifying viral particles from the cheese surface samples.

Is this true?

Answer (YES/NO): NO